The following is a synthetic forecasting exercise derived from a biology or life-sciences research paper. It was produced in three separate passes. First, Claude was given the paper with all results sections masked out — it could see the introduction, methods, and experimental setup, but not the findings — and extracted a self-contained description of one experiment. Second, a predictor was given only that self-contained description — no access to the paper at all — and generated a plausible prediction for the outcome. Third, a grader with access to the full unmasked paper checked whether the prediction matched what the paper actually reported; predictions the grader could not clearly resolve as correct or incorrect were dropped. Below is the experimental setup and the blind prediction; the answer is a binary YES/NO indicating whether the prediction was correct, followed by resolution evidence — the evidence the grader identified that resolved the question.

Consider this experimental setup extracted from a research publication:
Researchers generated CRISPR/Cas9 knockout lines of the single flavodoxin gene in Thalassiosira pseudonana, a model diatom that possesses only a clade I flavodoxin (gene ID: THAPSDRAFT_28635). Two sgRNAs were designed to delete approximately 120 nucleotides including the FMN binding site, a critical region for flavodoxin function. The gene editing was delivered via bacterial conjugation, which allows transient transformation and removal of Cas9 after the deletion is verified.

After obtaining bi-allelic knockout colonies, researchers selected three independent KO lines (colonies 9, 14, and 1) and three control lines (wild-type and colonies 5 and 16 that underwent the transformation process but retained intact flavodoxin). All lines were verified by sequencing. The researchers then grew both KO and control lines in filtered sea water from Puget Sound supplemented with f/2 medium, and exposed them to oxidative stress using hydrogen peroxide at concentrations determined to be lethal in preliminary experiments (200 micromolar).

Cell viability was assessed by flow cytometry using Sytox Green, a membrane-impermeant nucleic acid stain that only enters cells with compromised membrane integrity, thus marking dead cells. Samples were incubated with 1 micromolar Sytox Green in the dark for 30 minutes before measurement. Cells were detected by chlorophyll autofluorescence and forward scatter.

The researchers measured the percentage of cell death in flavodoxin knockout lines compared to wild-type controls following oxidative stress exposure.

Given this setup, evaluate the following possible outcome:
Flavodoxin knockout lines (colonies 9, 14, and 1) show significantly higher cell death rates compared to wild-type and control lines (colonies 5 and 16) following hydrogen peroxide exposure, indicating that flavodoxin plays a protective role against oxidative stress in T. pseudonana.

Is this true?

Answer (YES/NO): YES